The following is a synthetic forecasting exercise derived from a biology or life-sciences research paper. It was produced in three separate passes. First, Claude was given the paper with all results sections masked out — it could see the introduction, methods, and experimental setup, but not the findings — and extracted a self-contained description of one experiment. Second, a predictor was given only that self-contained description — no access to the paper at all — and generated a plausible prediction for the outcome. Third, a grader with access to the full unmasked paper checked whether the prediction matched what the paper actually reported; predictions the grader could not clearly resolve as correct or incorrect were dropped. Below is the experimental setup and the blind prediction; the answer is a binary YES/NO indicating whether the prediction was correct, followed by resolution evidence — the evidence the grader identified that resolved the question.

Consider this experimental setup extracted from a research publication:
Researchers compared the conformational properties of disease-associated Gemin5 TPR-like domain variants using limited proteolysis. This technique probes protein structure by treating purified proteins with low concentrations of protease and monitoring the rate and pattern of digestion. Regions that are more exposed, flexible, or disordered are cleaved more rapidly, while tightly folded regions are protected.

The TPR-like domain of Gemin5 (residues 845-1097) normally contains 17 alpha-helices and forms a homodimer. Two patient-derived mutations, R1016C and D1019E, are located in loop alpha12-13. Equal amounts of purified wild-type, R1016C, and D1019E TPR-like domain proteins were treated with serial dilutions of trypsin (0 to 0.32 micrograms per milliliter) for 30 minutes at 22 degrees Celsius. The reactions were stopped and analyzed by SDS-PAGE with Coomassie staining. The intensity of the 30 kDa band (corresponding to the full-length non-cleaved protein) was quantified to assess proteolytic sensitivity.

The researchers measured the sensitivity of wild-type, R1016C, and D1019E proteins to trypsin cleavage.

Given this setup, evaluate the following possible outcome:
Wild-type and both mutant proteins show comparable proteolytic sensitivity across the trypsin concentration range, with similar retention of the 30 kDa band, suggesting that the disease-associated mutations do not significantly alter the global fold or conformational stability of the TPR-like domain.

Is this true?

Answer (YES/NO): NO